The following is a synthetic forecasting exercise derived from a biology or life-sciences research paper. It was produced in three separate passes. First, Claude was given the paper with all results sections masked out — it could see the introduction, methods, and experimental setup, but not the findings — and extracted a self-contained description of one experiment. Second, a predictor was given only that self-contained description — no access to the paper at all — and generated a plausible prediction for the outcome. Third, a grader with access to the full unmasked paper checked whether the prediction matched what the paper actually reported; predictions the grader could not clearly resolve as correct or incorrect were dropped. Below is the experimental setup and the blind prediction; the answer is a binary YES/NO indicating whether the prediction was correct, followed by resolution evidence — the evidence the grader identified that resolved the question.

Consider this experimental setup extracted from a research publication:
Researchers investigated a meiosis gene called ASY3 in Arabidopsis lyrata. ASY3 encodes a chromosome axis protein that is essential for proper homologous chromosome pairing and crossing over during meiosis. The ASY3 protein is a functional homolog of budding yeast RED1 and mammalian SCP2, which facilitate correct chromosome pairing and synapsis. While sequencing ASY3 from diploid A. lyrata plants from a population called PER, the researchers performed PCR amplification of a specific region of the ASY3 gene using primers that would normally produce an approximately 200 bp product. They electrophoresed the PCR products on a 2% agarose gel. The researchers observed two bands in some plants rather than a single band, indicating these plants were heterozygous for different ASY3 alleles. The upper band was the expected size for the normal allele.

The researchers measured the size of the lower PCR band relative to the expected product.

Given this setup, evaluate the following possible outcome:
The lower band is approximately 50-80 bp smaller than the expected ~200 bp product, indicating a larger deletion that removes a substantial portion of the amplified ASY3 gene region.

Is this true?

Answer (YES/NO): YES